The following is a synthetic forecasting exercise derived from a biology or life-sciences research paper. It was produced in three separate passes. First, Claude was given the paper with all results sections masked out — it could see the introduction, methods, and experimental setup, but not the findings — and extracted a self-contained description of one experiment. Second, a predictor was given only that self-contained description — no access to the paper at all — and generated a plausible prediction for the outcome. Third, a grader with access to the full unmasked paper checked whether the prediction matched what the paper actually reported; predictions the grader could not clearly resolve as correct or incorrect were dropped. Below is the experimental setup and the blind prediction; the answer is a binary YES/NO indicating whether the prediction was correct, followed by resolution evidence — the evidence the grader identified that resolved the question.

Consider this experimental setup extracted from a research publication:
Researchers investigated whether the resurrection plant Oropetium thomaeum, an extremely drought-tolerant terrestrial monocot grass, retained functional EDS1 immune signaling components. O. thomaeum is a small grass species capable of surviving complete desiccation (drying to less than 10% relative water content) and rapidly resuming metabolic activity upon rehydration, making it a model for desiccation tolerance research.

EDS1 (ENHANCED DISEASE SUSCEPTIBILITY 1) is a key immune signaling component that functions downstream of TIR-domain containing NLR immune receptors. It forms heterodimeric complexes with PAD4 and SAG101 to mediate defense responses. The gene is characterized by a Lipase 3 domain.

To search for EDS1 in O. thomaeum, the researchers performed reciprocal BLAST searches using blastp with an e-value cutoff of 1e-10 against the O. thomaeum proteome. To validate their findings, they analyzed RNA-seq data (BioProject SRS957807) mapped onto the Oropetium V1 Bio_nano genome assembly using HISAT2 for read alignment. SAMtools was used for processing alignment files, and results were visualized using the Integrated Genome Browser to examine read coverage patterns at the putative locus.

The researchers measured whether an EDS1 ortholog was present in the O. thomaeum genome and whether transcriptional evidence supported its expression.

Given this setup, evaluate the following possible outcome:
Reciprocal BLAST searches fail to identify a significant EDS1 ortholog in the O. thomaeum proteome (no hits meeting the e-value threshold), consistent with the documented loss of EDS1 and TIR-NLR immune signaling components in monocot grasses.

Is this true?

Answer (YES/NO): NO